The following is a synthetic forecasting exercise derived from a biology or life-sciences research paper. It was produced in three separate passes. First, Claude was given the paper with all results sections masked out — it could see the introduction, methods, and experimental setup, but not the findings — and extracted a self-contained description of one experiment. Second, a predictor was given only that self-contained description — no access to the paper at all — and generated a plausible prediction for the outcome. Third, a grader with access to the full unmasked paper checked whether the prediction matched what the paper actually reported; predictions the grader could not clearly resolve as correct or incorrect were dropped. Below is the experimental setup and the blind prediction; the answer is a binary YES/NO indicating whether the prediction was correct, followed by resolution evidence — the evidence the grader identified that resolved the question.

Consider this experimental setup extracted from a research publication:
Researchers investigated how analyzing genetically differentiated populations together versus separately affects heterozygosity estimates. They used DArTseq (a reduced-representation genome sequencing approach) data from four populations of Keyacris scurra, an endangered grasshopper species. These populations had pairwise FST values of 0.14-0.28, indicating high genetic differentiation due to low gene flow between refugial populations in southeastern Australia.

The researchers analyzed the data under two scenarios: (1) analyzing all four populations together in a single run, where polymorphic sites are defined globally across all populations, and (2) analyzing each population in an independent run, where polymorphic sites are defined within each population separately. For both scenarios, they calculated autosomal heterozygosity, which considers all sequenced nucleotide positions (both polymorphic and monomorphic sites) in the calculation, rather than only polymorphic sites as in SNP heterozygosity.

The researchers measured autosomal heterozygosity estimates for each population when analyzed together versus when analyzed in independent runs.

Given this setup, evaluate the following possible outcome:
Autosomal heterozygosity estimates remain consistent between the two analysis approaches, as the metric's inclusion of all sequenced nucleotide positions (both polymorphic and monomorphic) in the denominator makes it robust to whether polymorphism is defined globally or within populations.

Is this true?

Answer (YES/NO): YES